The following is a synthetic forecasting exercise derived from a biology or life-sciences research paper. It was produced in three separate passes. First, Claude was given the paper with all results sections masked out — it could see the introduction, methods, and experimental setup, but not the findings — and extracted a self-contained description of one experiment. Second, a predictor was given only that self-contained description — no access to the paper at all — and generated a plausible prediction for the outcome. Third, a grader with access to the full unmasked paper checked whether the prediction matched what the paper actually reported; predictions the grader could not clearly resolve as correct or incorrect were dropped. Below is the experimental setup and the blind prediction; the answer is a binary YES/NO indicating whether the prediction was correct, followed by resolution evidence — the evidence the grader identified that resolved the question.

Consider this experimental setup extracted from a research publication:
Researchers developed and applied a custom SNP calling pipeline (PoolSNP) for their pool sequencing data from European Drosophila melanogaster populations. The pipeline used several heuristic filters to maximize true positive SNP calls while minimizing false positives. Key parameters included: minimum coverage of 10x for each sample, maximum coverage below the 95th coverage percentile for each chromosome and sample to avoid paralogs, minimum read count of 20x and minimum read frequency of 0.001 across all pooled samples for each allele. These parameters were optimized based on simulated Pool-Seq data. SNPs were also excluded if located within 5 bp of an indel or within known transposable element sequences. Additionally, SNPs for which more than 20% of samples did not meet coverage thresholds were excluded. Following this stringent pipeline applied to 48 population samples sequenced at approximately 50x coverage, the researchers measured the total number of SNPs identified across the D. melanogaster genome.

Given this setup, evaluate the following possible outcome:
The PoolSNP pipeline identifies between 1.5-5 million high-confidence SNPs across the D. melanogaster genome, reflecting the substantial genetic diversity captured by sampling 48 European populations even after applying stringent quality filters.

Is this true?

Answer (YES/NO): NO